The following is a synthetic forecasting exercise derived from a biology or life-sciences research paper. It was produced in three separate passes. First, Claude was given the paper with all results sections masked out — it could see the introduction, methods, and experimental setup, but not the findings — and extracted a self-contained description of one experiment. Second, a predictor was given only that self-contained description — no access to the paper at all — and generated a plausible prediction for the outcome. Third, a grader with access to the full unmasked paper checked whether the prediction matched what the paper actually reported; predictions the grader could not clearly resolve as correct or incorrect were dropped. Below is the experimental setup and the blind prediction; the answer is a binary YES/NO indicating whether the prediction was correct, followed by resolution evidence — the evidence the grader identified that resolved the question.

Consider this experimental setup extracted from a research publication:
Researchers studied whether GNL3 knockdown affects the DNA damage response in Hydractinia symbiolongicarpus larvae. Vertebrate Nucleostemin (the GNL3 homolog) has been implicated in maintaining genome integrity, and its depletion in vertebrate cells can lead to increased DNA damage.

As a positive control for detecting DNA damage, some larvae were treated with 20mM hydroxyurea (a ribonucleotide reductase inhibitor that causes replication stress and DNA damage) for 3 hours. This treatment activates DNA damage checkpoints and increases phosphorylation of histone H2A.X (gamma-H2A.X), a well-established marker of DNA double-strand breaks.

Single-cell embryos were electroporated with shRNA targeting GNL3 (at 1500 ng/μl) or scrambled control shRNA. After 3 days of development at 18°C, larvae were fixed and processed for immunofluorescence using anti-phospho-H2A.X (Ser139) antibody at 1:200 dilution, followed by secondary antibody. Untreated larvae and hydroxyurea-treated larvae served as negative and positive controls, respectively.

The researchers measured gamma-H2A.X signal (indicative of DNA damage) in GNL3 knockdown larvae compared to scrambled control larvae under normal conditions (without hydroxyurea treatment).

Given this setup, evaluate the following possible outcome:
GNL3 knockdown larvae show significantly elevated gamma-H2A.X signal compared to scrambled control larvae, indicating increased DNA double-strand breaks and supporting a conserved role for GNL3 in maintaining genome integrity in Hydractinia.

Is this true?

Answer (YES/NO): NO